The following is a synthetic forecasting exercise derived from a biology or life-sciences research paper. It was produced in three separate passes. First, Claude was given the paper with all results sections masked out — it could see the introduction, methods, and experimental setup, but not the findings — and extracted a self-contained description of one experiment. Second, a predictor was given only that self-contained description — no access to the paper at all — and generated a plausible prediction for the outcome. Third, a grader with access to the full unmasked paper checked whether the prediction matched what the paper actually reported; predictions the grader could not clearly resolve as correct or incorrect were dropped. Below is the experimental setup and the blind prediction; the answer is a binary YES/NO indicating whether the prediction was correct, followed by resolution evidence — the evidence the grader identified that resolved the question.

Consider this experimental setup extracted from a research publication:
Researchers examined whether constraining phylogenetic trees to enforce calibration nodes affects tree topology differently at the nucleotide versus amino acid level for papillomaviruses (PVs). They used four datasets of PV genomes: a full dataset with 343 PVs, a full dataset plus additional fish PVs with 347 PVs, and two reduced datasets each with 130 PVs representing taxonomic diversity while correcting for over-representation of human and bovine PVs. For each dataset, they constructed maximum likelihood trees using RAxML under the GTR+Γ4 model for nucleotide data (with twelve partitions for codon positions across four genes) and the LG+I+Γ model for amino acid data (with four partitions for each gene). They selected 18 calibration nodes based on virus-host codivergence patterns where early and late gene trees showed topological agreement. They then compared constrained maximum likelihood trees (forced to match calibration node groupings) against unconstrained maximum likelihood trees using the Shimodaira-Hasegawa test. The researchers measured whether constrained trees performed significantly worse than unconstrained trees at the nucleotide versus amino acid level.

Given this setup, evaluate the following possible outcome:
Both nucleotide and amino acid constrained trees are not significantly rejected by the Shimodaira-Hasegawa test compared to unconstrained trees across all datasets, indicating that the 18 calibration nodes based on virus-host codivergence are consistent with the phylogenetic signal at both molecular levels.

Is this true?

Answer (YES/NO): NO